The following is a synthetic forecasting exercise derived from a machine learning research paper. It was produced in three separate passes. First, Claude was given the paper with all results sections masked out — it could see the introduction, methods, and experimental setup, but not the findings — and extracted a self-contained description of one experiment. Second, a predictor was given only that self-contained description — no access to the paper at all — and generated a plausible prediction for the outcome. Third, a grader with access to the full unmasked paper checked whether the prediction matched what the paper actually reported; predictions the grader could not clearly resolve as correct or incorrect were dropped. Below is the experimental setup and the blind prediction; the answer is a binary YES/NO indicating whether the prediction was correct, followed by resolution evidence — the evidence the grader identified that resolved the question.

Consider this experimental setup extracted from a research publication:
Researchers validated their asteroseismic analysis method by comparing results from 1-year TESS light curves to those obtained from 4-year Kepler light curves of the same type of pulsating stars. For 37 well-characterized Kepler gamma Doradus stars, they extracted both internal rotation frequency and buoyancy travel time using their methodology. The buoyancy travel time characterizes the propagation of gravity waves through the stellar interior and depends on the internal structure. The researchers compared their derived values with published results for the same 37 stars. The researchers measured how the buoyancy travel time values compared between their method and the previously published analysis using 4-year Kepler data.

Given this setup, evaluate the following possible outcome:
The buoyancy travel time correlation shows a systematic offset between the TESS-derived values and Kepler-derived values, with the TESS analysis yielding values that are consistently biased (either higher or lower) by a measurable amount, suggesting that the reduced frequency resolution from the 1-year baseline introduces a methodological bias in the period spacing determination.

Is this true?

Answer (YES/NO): NO